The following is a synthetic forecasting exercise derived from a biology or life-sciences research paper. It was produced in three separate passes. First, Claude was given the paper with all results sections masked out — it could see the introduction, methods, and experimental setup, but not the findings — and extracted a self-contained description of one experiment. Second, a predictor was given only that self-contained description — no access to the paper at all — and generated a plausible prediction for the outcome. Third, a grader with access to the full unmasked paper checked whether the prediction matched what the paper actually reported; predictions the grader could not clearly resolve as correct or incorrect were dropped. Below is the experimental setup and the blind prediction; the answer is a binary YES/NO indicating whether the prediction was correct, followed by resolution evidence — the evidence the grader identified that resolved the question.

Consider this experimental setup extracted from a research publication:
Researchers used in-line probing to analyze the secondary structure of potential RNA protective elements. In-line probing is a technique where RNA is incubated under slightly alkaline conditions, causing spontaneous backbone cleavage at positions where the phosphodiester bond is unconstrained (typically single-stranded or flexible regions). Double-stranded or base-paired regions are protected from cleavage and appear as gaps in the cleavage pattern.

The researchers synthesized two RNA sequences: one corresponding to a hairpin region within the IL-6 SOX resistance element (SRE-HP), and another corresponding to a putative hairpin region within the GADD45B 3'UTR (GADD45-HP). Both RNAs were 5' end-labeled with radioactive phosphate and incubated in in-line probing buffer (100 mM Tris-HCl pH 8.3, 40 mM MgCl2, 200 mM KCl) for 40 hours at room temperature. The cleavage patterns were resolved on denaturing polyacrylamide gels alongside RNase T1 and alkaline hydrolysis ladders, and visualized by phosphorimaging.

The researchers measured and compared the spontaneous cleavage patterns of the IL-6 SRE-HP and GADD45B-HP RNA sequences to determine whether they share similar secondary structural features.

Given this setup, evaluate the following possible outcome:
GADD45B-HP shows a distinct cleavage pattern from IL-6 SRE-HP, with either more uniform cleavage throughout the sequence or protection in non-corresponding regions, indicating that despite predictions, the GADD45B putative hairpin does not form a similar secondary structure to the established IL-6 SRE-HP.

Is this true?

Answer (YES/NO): NO